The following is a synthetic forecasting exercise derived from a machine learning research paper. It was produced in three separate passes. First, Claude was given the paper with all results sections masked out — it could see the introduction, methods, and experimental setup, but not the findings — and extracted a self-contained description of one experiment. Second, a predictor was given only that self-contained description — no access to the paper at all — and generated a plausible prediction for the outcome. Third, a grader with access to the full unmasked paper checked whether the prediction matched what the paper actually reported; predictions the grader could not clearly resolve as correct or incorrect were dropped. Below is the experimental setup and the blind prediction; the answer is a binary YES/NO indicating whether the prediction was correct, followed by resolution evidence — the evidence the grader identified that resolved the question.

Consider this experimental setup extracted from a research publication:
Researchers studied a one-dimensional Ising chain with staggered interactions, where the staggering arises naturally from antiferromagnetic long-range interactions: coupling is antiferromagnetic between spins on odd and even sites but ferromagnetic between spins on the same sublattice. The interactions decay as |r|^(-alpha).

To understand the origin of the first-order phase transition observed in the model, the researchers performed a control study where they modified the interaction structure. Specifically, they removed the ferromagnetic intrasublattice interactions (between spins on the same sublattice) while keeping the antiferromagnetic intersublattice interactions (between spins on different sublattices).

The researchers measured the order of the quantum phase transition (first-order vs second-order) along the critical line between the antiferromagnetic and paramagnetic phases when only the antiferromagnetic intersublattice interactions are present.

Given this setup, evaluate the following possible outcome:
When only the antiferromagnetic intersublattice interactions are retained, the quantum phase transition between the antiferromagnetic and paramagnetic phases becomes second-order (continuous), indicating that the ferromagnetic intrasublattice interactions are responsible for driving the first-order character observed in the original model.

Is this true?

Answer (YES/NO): YES